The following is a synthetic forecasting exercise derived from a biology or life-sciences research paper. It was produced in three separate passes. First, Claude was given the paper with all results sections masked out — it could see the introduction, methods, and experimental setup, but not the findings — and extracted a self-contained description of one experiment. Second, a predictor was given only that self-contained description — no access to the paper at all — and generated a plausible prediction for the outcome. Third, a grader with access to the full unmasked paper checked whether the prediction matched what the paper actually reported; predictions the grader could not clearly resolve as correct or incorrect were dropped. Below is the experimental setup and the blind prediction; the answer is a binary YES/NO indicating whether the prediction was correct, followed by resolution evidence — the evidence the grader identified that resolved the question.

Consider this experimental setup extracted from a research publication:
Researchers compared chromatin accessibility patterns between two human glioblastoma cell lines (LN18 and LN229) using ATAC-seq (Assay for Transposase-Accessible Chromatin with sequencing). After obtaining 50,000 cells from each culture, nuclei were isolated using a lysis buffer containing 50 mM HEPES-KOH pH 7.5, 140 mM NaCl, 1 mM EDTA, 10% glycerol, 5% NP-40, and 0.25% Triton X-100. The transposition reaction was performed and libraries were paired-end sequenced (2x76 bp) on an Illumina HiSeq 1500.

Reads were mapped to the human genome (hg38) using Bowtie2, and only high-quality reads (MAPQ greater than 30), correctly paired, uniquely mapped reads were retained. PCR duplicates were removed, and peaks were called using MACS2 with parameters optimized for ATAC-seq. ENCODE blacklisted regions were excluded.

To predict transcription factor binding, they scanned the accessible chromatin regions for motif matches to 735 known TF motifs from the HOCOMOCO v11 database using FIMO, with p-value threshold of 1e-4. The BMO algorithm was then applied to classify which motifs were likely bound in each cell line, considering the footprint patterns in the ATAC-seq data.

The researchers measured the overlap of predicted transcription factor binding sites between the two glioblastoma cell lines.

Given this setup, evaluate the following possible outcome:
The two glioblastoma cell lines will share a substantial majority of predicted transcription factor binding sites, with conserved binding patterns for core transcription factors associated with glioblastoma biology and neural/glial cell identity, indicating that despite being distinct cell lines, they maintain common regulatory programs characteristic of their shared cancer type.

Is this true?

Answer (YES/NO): YES